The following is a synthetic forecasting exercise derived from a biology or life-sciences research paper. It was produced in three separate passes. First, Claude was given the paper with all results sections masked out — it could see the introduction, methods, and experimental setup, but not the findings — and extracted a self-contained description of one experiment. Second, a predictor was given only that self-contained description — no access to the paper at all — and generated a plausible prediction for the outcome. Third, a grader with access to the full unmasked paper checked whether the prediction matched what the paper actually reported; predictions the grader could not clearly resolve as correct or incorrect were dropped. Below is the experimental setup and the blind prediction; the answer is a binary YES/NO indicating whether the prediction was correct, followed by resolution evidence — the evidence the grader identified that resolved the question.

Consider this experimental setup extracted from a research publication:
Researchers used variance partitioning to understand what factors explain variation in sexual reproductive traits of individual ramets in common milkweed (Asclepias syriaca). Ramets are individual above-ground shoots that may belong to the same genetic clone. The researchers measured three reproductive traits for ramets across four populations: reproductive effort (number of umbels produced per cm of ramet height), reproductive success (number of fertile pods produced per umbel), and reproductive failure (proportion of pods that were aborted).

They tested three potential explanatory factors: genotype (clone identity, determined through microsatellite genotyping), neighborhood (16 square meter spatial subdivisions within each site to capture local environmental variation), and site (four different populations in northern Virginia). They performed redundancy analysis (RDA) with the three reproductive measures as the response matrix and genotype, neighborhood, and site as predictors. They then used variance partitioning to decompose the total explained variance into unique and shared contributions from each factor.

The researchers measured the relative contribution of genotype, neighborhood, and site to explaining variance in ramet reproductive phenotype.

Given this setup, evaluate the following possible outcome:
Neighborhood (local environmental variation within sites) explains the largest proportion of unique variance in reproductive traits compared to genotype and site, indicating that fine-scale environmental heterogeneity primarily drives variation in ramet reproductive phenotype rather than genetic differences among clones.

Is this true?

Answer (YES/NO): YES